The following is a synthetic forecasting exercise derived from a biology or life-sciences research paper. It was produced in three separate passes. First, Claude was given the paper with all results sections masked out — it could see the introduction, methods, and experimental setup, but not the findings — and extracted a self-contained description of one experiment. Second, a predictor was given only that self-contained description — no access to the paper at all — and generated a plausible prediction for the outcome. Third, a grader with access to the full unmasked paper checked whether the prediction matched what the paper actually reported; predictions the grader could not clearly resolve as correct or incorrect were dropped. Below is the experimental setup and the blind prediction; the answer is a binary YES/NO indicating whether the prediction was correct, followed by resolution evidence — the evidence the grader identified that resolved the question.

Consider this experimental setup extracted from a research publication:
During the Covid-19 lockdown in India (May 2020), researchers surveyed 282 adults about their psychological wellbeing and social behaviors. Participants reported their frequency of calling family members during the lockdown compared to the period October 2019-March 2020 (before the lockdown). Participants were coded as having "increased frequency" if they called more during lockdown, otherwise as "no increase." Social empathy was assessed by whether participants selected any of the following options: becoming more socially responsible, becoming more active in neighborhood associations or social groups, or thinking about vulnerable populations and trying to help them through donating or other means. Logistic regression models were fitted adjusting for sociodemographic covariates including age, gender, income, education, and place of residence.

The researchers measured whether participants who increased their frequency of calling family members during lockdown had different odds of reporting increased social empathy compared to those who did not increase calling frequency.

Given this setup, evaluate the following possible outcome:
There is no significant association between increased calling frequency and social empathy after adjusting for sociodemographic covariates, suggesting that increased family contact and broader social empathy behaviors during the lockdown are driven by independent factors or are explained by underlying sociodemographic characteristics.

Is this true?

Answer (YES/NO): NO